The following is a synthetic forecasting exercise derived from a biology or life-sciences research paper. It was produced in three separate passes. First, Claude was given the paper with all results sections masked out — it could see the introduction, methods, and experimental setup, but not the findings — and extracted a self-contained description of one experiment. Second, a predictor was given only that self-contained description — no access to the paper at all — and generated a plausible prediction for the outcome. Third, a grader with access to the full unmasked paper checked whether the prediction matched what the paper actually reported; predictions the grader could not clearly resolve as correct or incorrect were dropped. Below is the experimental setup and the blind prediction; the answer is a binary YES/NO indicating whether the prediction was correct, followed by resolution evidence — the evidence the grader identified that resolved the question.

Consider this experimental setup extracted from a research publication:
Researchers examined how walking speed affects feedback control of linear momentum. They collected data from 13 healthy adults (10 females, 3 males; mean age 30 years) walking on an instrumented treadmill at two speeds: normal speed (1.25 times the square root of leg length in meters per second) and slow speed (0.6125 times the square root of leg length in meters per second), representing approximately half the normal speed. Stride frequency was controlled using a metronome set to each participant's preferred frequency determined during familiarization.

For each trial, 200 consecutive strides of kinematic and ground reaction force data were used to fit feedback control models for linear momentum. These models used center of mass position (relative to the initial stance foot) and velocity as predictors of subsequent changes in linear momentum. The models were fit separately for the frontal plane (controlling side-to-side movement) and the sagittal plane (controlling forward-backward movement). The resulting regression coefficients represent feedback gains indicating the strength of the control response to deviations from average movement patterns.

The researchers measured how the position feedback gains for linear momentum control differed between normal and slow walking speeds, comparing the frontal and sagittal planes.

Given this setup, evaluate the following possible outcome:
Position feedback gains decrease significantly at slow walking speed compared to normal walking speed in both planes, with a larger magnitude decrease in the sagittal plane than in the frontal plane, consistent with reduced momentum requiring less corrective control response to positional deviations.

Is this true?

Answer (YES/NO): NO